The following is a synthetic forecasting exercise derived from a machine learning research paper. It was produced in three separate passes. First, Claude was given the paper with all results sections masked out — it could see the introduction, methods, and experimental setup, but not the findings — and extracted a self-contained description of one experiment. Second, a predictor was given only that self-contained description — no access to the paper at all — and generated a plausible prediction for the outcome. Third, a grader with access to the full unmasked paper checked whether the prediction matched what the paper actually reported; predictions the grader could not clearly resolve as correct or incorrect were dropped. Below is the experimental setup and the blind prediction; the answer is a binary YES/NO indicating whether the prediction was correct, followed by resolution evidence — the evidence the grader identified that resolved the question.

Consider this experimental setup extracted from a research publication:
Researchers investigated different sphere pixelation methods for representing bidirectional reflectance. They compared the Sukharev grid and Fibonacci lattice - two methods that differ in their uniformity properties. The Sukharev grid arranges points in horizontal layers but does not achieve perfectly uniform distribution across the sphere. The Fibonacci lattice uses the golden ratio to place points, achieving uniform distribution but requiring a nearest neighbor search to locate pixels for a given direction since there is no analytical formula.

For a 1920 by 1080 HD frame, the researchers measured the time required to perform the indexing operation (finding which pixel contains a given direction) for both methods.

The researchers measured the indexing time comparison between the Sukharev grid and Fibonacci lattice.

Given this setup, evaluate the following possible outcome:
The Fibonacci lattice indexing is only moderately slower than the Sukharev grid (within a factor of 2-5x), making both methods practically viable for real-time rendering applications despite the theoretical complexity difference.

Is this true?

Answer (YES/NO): NO